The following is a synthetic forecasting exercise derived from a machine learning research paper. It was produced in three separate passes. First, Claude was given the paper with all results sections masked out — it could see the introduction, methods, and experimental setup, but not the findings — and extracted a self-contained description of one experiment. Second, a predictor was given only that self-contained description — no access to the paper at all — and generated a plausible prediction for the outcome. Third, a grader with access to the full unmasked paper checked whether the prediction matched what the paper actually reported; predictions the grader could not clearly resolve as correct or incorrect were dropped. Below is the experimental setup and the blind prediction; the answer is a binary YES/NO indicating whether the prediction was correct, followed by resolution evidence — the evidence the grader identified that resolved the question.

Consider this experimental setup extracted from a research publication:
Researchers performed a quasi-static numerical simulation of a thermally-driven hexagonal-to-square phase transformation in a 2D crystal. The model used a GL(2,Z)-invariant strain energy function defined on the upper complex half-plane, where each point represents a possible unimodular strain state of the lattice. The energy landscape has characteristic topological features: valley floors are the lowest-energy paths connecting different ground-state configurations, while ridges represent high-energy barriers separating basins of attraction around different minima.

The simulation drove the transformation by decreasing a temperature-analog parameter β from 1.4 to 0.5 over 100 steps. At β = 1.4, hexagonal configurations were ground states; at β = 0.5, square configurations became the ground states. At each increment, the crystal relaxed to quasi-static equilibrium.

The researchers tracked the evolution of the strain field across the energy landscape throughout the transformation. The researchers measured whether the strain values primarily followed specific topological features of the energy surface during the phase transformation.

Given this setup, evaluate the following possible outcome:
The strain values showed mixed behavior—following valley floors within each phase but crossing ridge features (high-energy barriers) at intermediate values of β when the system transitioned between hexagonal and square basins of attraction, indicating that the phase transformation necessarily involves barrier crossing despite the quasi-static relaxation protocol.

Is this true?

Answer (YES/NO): NO